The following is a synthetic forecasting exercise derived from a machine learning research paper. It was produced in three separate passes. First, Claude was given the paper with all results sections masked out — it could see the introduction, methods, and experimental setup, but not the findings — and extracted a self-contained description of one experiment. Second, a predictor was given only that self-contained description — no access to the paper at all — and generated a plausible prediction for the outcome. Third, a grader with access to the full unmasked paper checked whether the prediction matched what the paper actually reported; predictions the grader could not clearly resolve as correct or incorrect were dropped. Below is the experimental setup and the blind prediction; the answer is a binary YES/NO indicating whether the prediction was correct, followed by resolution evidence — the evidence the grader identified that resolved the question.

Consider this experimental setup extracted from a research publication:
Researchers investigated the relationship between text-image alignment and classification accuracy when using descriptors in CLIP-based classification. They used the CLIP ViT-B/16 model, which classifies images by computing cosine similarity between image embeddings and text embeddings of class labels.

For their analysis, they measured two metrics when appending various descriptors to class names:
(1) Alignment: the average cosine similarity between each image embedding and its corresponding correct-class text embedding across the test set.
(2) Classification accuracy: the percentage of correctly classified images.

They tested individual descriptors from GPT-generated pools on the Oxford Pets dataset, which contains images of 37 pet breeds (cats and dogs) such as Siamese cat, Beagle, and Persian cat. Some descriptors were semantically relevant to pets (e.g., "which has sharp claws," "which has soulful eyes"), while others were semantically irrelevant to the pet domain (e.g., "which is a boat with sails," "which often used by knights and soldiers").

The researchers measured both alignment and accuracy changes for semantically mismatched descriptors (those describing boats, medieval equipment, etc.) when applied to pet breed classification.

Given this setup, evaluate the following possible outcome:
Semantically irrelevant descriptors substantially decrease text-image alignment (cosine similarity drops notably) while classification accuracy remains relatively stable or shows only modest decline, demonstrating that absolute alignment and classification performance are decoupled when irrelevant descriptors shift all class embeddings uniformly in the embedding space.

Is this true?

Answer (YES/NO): NO